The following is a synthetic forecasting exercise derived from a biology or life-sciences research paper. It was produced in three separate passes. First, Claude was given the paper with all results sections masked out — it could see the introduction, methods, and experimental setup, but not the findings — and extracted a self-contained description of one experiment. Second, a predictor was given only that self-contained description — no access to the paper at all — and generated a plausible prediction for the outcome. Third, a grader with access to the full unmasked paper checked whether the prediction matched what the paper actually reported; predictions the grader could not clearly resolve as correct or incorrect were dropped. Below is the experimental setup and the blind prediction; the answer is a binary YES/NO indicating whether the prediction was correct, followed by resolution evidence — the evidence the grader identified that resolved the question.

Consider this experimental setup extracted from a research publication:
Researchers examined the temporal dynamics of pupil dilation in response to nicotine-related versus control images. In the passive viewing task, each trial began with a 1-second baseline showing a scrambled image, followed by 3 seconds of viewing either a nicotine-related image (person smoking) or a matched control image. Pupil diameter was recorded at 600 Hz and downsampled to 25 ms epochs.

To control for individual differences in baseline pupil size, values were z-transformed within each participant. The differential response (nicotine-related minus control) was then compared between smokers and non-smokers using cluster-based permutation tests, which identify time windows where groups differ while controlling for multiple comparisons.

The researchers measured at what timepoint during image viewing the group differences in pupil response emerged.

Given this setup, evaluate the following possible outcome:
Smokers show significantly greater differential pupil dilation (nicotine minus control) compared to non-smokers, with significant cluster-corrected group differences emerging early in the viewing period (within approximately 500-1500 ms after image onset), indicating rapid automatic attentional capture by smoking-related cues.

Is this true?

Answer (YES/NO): NO